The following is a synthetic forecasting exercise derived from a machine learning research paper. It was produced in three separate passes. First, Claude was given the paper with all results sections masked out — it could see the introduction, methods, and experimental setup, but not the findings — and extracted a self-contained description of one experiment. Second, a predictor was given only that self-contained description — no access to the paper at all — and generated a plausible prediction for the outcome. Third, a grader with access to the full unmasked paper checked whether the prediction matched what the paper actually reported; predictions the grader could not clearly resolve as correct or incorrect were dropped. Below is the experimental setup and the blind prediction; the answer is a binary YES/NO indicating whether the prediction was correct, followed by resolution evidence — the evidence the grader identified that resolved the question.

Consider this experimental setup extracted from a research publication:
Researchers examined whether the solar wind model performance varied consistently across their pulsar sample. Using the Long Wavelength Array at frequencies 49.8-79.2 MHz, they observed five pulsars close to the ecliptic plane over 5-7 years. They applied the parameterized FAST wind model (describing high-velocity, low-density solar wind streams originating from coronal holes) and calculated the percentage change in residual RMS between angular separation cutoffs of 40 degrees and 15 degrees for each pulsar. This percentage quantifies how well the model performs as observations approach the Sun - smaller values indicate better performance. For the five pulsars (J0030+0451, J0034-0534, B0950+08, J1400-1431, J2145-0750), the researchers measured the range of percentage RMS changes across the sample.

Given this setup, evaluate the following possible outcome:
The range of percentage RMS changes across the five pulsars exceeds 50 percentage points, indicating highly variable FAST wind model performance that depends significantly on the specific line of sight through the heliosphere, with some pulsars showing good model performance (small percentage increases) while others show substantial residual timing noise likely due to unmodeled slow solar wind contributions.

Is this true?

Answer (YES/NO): NO